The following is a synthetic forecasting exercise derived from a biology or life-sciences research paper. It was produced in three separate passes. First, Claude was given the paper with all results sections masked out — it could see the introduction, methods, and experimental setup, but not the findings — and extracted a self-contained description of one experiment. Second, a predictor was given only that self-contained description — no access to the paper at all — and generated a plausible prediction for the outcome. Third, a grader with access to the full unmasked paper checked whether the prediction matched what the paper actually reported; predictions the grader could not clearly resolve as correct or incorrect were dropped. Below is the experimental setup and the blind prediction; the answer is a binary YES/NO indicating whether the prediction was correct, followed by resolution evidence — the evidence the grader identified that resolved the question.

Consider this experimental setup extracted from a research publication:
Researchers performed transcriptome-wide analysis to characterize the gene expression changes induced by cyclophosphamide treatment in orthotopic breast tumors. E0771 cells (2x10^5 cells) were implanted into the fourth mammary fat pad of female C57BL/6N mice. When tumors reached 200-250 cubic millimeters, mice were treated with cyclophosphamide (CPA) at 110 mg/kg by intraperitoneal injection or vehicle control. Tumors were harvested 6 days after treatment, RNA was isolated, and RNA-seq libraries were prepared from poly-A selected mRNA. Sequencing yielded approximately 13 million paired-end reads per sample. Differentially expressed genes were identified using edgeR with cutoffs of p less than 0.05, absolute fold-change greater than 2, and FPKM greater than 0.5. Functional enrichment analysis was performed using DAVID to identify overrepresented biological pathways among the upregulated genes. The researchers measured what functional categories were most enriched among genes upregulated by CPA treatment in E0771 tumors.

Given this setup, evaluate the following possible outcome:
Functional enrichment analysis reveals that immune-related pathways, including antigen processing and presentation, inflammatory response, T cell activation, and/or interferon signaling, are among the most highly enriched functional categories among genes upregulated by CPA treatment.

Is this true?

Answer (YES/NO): YES